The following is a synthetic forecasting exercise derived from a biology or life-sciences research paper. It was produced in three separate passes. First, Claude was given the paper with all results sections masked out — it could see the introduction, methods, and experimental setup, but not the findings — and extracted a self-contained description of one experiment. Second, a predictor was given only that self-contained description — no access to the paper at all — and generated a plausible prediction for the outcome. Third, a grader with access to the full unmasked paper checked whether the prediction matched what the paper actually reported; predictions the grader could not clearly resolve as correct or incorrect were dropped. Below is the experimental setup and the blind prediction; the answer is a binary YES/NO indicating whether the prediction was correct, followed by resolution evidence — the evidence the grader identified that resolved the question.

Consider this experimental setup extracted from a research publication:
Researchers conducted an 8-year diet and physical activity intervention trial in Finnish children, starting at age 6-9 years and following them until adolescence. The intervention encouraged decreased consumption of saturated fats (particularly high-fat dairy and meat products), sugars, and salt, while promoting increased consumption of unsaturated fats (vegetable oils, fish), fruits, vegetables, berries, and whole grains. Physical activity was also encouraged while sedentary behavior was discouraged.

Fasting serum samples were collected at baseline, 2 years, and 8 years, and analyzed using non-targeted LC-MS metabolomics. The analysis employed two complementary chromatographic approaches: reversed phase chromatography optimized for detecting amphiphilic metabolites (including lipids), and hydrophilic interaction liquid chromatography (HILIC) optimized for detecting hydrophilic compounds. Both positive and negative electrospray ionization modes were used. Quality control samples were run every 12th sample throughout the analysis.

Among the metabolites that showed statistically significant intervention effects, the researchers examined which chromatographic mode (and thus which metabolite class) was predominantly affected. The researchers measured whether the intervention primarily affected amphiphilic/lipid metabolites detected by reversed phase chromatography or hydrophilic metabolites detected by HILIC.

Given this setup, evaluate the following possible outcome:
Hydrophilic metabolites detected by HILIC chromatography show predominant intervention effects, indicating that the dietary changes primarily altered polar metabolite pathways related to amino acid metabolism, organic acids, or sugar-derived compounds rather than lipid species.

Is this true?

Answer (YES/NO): NO